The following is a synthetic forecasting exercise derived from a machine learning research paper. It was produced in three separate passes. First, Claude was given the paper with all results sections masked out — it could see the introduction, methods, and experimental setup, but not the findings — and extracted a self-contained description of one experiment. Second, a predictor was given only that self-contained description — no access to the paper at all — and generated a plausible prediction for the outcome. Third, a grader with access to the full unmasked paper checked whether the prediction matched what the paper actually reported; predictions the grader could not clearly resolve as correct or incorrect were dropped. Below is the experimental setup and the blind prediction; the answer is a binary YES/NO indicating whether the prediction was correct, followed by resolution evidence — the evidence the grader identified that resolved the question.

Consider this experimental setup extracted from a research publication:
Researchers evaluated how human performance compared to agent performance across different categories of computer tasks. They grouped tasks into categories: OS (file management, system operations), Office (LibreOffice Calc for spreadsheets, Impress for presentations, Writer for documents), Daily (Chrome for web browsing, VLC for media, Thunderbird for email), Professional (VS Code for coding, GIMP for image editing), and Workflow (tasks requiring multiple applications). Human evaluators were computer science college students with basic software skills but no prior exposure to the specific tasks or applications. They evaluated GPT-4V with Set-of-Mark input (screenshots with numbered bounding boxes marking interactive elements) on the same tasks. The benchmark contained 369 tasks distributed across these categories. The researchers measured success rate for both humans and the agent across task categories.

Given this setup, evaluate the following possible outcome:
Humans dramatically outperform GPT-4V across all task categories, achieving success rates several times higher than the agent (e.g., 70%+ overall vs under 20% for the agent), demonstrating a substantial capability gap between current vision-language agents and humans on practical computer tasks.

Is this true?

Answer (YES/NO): YES